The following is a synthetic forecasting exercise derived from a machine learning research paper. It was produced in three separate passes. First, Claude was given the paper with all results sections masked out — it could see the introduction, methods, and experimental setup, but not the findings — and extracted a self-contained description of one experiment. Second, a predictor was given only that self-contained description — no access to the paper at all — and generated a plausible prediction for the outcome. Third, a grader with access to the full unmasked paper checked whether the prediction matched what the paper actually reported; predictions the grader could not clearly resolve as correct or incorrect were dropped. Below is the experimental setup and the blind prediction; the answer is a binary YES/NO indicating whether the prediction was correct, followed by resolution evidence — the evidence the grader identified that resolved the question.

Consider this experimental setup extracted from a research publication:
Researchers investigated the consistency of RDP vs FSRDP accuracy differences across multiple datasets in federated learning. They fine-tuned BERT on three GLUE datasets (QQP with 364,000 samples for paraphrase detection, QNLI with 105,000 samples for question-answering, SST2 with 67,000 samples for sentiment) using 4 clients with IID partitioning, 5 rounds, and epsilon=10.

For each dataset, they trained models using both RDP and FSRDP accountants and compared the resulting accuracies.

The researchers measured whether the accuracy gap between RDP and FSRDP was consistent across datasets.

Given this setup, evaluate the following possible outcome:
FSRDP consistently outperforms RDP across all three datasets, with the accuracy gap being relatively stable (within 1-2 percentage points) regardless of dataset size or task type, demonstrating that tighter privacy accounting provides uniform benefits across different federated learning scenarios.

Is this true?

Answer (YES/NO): NO